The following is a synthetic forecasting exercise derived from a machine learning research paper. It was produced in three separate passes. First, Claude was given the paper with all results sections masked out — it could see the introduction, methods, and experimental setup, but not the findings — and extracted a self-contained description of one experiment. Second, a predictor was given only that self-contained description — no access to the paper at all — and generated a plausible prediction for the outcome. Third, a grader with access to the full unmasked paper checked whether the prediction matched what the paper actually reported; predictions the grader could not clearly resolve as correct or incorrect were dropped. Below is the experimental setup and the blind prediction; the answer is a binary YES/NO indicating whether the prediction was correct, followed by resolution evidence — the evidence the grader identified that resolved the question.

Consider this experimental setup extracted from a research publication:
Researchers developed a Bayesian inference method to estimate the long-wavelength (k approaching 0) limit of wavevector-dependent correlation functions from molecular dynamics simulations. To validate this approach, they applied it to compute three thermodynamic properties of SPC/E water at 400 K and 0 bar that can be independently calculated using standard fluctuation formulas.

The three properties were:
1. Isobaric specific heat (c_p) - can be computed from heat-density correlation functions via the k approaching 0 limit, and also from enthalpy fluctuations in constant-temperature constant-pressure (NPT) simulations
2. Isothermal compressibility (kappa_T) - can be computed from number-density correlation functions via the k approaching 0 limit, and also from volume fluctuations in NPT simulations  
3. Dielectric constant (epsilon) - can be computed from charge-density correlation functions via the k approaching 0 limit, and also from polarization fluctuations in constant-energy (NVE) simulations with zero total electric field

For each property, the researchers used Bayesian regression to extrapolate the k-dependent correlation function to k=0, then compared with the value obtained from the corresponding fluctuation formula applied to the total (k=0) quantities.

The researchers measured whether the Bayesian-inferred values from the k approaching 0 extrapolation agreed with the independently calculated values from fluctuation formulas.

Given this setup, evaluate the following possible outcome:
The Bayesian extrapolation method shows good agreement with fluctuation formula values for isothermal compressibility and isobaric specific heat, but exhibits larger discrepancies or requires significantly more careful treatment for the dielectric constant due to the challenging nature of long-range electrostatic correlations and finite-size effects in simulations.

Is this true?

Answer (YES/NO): NO